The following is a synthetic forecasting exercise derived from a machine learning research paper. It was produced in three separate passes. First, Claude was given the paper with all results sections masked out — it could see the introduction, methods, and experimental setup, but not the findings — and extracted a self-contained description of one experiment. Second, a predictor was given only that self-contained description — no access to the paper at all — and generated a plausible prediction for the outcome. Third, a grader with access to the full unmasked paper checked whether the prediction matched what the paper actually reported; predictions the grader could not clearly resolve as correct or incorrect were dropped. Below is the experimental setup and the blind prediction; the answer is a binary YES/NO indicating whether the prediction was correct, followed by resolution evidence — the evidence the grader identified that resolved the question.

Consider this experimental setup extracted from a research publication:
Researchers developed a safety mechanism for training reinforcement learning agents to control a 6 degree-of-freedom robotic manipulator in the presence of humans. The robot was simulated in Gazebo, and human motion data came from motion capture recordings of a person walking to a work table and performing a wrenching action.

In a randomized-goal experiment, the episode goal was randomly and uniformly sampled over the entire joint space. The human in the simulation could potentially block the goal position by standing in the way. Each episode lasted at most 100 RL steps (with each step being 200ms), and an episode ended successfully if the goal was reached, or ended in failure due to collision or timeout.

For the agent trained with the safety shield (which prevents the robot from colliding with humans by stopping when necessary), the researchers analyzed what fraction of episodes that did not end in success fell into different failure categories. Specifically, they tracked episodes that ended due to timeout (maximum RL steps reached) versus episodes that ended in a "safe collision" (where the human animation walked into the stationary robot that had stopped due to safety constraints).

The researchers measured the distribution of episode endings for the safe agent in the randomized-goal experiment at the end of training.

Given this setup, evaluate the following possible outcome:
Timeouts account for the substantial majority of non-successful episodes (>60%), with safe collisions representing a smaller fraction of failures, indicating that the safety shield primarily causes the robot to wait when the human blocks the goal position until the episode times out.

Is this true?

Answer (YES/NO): YES